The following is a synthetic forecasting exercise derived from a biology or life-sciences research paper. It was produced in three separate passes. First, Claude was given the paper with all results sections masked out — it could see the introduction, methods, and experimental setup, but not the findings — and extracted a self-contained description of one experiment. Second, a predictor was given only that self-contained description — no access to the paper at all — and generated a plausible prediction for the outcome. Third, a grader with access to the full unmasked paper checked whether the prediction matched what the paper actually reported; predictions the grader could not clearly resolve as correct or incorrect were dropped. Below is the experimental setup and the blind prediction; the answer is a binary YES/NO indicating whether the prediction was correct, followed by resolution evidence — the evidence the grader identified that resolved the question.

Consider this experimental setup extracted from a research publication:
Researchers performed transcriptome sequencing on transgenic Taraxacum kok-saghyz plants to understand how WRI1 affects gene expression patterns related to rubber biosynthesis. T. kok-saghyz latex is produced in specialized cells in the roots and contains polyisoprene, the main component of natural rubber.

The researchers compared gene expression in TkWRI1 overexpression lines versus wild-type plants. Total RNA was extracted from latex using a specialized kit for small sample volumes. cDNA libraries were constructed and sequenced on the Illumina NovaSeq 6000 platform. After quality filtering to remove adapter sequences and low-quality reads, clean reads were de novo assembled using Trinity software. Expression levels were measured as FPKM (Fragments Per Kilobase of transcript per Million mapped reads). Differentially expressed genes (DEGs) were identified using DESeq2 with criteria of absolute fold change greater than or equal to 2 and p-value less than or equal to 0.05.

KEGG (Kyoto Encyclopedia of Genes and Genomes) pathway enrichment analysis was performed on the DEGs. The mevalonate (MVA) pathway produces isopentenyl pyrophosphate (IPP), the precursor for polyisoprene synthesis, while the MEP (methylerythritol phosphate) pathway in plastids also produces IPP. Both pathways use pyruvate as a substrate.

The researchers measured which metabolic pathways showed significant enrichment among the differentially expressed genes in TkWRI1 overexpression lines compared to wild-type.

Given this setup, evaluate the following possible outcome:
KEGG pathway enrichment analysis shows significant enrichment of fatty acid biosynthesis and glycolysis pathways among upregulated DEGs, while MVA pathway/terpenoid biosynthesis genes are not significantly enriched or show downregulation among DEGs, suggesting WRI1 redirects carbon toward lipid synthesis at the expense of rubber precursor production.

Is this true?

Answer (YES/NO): NO